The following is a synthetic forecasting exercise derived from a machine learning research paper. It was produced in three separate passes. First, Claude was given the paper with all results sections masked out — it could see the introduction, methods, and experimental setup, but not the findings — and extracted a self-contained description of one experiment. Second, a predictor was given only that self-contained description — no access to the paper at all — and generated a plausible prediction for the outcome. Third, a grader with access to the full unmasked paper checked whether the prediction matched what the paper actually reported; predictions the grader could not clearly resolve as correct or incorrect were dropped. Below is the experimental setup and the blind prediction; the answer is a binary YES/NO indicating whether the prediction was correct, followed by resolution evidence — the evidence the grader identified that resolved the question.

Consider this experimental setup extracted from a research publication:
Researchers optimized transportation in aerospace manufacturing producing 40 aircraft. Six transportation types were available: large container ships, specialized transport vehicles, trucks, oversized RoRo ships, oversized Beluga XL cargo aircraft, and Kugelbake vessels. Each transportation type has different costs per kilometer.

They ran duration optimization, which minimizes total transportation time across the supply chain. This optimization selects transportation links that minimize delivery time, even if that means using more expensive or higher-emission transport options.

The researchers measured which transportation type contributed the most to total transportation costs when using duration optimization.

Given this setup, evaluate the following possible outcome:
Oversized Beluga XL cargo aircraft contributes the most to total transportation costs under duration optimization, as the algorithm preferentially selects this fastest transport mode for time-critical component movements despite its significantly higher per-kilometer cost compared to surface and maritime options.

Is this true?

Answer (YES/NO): YES